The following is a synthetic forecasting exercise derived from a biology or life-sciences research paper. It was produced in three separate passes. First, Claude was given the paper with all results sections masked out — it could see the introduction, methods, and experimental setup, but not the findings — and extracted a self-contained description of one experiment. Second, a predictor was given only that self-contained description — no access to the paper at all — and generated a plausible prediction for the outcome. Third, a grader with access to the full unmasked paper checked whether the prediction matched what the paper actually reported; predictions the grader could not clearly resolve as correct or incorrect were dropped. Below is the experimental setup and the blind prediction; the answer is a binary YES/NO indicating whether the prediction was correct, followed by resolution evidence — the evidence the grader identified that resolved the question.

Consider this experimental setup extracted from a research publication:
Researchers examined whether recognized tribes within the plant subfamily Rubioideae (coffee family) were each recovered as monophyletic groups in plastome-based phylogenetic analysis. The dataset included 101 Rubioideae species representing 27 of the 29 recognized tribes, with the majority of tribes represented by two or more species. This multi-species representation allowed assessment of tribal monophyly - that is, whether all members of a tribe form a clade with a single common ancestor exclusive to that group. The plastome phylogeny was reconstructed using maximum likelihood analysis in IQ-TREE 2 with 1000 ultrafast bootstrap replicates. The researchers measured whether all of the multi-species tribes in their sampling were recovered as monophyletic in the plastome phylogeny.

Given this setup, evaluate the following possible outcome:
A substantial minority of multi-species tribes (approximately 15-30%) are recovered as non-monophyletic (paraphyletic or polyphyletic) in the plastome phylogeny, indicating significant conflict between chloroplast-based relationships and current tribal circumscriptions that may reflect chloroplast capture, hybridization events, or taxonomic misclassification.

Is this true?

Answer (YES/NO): NO